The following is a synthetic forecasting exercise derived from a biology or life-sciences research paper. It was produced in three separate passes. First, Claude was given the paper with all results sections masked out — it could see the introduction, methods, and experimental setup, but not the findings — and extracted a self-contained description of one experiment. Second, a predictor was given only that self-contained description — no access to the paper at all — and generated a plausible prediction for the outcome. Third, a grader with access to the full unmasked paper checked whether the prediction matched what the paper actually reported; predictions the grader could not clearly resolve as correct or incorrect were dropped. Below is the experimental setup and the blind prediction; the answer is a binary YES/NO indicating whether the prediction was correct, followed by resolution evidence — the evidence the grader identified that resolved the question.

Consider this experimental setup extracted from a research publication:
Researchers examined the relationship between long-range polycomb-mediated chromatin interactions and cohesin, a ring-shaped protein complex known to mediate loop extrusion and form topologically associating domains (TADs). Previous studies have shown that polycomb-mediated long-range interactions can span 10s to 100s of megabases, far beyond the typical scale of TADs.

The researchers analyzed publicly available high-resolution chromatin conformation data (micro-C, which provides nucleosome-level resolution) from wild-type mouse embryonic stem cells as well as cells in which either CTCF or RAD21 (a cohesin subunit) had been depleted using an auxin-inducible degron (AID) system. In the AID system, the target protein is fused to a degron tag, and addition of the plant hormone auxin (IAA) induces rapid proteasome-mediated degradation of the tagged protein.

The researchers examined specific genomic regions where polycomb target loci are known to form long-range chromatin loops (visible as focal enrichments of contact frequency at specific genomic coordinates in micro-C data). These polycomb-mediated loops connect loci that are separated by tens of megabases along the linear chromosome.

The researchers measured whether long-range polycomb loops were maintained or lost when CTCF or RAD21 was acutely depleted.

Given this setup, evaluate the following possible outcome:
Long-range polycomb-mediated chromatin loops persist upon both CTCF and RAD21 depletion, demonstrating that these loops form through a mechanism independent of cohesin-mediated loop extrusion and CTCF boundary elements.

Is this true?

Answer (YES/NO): YES